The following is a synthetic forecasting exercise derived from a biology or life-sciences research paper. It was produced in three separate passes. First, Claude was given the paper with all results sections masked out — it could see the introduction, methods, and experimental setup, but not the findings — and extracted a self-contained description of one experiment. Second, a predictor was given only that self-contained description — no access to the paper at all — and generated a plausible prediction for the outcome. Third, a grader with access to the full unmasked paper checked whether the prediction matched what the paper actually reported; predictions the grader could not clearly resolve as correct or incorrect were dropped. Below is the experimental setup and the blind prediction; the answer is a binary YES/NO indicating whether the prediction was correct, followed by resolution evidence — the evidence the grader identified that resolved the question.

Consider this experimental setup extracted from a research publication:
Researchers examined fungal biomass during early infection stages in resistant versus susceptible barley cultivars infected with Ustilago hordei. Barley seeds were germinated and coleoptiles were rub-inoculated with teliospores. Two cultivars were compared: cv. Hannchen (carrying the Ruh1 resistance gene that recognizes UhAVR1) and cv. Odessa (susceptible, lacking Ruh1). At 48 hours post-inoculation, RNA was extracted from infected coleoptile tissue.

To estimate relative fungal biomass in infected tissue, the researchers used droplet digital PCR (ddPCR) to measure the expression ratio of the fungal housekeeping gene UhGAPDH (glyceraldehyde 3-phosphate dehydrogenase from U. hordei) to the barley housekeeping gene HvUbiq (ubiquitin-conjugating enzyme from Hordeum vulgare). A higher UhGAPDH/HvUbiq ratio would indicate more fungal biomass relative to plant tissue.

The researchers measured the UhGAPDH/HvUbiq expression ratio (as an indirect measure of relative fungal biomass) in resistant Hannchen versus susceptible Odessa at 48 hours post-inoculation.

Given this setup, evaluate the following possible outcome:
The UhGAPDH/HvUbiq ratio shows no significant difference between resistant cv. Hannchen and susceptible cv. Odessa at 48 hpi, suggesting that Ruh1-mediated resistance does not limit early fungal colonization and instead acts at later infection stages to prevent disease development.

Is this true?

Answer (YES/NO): YES